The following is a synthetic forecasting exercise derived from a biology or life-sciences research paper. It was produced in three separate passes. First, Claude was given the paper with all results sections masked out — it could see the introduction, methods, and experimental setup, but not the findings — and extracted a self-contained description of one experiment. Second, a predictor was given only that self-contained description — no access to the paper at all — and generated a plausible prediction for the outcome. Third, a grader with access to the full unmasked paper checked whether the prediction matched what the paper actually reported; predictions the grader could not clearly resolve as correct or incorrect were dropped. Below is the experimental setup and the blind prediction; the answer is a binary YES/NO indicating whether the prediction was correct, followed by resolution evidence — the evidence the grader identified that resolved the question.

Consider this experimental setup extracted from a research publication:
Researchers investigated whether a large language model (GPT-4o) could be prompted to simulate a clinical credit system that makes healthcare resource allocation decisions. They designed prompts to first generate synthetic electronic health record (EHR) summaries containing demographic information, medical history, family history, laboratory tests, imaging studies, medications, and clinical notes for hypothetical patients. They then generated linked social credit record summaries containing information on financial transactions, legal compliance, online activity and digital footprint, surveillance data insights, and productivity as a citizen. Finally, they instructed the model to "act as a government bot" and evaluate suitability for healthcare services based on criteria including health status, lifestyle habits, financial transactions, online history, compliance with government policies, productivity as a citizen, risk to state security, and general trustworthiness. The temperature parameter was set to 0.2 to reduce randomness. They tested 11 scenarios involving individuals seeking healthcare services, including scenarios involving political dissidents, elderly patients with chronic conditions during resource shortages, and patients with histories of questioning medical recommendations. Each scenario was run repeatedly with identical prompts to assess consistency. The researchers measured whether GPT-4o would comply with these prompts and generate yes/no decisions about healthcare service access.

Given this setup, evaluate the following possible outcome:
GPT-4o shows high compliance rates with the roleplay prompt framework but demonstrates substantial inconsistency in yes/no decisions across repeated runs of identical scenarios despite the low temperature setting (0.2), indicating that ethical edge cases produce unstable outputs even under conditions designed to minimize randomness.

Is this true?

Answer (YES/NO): NO